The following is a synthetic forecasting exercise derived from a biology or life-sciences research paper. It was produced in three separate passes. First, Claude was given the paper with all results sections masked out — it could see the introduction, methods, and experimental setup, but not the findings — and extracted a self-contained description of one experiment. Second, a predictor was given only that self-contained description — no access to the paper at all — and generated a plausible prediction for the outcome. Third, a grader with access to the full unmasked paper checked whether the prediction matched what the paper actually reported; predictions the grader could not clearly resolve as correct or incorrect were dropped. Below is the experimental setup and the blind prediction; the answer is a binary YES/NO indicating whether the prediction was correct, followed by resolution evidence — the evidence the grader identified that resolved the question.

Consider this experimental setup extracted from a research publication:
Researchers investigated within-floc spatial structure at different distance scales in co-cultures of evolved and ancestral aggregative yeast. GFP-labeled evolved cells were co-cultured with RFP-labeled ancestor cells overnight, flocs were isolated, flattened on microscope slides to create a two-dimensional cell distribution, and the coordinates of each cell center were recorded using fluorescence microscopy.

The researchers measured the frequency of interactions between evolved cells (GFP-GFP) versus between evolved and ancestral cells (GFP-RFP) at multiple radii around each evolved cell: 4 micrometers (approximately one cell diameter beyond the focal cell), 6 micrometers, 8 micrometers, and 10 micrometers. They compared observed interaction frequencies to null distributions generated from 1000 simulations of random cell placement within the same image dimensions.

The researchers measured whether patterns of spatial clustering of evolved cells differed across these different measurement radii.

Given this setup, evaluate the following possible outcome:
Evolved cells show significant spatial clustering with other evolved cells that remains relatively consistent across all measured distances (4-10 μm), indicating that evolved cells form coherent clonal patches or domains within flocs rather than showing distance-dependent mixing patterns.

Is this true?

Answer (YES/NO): NO